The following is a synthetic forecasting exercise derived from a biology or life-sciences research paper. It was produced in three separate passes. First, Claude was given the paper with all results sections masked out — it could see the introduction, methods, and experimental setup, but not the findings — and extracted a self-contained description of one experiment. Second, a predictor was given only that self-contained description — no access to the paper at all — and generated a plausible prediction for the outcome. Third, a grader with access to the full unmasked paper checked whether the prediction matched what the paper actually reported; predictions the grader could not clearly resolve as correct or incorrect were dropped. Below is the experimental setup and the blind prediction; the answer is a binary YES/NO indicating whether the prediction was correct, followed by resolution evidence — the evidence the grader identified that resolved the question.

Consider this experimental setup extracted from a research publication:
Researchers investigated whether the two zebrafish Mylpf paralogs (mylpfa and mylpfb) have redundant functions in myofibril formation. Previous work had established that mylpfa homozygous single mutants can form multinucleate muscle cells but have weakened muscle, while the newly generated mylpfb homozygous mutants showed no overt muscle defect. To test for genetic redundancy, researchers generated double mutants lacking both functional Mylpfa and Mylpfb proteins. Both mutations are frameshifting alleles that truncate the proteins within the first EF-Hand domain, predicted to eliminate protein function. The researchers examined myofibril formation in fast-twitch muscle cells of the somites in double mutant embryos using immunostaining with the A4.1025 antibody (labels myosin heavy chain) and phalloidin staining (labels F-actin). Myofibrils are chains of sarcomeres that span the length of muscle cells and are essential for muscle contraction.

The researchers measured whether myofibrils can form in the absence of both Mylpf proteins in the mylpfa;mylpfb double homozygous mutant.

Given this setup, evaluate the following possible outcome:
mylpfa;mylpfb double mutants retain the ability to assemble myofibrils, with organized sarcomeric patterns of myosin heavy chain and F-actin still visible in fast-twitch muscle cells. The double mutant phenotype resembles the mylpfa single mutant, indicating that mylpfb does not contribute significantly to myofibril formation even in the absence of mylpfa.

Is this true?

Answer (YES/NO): NO